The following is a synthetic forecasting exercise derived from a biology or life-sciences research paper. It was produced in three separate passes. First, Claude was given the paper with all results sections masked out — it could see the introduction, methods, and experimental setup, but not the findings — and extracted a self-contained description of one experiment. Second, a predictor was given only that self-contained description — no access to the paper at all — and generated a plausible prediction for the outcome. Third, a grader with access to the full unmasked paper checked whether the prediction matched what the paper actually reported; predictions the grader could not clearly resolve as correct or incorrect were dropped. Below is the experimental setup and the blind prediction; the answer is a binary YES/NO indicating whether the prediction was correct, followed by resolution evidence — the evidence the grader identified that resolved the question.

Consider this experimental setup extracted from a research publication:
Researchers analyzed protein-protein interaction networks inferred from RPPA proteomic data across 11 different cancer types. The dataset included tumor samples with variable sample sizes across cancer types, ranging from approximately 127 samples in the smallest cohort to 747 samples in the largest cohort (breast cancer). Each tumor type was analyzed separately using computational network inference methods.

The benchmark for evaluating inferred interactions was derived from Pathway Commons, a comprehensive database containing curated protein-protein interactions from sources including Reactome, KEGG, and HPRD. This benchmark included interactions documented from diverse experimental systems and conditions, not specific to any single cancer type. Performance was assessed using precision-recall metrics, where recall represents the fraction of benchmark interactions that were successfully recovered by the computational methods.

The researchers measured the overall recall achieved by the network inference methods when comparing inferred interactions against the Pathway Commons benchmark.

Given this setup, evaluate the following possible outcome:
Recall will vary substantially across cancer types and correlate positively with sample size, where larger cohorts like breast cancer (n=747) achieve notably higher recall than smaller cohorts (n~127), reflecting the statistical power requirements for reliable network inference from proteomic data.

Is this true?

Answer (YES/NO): NO